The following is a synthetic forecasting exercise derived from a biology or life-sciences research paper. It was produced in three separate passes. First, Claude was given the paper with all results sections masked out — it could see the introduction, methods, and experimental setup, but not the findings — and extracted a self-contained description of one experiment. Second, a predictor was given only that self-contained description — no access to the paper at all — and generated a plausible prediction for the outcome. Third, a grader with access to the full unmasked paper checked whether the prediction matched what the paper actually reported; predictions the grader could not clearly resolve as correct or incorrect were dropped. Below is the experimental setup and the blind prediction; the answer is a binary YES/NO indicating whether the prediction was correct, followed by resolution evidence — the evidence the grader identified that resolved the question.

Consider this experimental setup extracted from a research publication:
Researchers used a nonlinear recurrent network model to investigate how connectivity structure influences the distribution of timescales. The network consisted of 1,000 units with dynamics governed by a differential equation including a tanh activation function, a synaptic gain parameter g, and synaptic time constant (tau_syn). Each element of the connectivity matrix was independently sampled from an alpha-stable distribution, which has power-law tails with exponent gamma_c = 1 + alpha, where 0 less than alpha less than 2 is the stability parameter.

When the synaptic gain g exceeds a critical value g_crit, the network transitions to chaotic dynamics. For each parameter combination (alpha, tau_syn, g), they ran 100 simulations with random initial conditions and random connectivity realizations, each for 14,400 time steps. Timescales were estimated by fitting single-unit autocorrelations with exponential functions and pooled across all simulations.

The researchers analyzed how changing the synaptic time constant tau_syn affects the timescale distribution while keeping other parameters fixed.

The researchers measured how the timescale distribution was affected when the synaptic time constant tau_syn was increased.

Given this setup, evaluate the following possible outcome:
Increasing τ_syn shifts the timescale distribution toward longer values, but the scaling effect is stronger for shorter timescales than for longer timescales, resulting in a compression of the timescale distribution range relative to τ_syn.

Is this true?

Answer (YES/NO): NO